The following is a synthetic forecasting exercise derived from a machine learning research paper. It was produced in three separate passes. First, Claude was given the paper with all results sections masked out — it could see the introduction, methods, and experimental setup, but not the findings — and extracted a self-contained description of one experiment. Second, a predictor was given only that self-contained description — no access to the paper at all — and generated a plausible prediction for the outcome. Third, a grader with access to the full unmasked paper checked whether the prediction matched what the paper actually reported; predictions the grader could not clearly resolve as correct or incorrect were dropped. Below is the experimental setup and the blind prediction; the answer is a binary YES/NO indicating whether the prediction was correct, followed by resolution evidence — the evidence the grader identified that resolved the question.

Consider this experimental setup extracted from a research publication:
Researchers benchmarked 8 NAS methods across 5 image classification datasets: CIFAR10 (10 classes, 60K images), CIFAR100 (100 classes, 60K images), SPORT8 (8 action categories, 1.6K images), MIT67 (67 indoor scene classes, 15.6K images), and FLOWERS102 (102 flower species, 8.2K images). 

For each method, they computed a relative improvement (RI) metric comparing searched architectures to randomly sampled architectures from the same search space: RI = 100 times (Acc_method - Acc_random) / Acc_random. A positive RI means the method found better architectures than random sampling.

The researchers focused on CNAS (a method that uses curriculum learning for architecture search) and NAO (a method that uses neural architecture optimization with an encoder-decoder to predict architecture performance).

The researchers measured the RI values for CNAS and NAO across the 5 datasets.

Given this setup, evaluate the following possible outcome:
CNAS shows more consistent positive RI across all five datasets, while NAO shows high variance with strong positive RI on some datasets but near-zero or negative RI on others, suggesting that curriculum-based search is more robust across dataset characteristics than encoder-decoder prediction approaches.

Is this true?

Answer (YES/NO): NO